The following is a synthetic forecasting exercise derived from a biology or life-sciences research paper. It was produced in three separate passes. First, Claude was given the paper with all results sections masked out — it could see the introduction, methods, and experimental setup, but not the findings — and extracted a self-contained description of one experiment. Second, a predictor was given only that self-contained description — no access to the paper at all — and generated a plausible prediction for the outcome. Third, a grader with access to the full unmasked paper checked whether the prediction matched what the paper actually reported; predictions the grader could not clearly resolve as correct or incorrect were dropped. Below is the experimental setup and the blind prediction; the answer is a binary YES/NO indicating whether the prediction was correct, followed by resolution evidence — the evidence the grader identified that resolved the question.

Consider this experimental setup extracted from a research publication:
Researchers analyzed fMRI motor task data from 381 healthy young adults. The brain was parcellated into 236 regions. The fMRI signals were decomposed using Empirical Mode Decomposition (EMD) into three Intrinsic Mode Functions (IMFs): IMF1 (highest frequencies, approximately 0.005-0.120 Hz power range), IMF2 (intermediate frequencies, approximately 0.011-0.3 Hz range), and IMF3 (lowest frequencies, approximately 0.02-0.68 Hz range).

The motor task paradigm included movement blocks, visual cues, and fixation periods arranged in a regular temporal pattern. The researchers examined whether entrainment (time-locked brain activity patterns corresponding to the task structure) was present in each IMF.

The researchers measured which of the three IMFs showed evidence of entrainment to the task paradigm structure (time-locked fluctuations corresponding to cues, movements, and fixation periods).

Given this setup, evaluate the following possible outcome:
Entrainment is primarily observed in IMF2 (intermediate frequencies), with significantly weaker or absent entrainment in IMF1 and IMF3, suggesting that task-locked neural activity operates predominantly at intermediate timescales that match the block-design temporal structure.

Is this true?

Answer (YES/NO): NO